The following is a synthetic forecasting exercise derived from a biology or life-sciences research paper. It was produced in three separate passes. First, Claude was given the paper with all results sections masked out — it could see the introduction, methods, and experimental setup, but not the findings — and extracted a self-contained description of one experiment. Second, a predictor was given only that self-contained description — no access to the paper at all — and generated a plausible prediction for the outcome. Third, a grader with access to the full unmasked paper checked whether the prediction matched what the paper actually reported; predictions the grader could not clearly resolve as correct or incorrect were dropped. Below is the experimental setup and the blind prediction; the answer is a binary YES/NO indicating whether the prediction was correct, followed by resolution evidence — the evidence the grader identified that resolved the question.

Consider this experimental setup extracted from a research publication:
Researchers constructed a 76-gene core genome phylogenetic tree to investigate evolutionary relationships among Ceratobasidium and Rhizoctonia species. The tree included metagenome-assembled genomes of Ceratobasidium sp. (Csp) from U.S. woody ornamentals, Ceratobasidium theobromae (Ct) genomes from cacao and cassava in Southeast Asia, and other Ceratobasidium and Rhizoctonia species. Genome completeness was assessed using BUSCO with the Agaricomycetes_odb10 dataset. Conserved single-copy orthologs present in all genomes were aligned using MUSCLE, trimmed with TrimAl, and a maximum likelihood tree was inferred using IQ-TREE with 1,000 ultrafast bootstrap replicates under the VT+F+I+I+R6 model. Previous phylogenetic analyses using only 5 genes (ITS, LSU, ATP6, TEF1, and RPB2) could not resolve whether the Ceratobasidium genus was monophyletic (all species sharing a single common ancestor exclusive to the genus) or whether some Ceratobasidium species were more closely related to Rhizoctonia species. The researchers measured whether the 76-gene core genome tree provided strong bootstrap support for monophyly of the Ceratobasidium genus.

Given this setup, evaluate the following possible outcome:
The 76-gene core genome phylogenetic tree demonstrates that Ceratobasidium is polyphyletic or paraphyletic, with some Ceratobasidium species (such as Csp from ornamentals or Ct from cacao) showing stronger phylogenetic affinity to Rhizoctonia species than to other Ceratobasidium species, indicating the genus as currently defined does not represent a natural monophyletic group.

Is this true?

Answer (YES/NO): NO